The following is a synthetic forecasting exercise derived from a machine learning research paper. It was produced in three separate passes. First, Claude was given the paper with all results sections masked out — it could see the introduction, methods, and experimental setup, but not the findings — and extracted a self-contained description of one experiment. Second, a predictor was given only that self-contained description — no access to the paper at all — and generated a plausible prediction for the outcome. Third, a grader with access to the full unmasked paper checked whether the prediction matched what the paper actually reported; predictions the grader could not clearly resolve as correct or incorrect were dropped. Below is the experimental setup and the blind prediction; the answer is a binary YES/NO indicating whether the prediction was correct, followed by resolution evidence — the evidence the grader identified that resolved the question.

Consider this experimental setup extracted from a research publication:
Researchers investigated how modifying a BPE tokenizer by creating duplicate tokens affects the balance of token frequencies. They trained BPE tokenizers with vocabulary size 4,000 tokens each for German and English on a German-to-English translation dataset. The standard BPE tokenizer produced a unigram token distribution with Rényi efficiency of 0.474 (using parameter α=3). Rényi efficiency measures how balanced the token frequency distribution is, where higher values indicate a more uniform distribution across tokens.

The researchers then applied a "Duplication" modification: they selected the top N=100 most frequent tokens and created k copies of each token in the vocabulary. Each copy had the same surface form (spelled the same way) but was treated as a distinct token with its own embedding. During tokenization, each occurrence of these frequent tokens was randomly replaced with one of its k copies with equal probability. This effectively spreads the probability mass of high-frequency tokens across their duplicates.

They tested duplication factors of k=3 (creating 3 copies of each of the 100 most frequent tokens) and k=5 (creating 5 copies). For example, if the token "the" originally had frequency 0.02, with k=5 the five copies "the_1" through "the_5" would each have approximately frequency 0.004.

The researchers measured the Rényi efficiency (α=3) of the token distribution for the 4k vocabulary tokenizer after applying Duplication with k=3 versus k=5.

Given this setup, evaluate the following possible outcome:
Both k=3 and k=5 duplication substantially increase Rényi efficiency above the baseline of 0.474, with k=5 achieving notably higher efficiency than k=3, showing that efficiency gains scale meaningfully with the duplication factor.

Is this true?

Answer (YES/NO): YES